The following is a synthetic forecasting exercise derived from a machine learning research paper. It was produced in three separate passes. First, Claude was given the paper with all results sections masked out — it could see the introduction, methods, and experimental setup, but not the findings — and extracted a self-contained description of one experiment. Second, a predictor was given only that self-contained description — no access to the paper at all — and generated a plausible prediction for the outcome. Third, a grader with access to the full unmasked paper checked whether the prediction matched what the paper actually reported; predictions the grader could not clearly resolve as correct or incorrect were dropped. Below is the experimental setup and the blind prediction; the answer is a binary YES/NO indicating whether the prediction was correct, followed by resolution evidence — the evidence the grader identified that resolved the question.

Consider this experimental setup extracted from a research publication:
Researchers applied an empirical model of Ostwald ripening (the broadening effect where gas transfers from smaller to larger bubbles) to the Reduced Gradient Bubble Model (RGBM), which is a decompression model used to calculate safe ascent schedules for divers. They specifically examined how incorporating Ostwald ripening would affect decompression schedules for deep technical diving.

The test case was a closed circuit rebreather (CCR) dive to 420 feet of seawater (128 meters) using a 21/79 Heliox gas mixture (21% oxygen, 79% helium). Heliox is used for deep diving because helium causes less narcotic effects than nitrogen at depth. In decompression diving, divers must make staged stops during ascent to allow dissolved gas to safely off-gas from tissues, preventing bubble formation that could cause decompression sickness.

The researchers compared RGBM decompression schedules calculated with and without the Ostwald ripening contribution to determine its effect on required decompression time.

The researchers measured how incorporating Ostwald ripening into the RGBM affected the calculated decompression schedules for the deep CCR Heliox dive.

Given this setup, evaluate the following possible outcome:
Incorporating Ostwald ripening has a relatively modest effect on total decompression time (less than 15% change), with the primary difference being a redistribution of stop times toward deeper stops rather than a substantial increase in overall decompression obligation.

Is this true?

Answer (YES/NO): NO